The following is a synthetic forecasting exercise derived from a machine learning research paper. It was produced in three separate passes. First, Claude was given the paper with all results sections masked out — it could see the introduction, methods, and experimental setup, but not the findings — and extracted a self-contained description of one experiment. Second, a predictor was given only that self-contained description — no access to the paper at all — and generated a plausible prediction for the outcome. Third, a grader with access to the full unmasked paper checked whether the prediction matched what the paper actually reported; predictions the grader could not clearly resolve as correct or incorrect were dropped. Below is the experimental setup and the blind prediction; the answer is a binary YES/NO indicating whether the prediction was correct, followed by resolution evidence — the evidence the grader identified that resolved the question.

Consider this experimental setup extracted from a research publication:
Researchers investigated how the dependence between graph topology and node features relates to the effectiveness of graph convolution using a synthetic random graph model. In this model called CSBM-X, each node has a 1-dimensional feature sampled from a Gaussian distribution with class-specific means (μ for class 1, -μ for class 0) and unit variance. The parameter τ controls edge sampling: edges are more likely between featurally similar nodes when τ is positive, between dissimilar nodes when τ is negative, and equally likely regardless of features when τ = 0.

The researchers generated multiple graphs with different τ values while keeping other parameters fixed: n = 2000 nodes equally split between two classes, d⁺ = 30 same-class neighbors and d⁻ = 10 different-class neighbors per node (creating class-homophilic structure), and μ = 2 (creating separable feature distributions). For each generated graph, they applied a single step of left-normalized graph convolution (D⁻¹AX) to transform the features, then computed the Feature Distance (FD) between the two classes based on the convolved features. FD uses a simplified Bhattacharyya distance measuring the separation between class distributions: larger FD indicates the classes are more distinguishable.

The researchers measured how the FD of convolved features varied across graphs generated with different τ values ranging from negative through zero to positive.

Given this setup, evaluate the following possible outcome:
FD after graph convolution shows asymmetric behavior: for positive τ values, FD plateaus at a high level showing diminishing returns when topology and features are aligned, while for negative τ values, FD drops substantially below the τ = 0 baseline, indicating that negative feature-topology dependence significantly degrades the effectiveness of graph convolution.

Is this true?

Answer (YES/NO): NO